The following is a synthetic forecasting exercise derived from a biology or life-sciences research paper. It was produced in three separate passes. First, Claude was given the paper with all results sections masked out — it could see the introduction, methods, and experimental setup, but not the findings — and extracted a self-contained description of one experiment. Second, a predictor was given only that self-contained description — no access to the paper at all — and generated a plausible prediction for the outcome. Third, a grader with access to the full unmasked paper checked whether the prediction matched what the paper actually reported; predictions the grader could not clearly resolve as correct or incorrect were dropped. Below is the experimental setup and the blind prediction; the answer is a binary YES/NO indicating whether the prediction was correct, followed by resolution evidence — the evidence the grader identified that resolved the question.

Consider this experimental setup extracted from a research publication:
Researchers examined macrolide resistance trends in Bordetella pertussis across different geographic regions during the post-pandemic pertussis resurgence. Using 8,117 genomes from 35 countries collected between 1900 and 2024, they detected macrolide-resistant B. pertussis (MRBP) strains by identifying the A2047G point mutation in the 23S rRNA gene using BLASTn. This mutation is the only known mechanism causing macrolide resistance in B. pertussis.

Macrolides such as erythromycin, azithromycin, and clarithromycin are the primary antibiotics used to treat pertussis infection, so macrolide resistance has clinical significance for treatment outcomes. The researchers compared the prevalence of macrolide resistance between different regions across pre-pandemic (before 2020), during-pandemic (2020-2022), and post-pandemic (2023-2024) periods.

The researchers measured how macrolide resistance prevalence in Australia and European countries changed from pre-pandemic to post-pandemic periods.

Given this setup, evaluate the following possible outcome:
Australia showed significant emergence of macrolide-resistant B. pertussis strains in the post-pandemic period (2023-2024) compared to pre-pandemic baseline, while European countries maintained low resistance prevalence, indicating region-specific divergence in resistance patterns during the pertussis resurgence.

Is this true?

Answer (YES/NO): YES